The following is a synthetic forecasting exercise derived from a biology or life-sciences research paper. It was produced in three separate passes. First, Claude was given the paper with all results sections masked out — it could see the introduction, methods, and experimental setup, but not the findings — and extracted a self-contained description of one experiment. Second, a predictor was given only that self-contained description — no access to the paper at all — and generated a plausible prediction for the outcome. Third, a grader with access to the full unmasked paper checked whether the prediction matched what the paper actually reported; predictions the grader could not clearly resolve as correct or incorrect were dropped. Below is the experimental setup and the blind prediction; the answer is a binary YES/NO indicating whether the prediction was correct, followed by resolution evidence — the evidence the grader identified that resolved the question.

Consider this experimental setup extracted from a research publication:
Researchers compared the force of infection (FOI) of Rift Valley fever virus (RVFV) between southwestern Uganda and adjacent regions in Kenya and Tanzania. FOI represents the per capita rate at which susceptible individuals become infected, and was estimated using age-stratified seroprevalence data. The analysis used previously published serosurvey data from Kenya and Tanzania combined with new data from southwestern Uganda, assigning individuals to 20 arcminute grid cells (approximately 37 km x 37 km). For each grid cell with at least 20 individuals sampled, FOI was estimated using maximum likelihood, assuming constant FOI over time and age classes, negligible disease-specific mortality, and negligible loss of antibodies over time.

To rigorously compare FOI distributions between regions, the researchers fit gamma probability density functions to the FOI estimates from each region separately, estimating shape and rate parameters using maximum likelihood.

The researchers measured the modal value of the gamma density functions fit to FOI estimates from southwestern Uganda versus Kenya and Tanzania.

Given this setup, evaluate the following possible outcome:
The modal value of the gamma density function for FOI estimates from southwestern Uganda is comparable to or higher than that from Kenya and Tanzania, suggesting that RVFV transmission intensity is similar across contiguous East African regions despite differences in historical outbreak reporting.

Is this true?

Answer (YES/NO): NO